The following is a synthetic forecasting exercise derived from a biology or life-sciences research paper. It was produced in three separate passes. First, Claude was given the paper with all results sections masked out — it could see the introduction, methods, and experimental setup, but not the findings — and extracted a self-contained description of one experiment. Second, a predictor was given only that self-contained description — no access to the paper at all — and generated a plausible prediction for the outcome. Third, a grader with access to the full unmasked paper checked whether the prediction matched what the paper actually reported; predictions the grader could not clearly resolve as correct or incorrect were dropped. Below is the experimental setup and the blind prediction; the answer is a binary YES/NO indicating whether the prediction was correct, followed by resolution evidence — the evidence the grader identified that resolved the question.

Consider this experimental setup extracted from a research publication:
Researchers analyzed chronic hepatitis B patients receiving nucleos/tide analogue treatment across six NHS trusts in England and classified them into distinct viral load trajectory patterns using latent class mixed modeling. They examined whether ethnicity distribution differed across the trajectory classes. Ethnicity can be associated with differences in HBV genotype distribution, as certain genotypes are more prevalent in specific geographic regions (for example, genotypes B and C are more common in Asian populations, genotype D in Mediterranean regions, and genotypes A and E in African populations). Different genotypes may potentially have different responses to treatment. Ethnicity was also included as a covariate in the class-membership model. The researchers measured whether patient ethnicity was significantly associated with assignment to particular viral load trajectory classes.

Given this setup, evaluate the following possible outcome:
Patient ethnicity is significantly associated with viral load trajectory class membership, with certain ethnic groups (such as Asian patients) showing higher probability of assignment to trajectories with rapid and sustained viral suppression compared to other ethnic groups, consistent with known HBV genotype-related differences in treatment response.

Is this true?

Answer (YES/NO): NO